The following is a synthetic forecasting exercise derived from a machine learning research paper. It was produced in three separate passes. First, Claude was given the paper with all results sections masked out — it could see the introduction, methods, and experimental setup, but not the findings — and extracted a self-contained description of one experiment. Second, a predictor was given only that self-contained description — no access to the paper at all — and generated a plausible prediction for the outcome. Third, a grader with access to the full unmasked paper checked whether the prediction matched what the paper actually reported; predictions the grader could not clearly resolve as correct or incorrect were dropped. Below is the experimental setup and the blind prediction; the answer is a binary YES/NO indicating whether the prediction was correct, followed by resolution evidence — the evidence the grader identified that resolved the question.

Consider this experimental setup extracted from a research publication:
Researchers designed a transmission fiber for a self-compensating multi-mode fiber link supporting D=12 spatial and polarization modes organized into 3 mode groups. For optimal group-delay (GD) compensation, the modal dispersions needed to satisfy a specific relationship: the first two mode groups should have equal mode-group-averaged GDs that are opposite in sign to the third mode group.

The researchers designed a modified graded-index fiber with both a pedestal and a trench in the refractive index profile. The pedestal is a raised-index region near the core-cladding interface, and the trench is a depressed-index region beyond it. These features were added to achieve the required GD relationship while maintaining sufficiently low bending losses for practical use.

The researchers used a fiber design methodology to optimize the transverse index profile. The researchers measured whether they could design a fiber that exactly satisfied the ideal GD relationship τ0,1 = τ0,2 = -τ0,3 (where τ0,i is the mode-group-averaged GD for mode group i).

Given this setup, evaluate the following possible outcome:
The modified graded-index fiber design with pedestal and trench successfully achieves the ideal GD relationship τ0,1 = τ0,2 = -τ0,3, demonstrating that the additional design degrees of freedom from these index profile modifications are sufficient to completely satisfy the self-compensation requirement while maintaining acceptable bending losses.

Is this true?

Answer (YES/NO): NO